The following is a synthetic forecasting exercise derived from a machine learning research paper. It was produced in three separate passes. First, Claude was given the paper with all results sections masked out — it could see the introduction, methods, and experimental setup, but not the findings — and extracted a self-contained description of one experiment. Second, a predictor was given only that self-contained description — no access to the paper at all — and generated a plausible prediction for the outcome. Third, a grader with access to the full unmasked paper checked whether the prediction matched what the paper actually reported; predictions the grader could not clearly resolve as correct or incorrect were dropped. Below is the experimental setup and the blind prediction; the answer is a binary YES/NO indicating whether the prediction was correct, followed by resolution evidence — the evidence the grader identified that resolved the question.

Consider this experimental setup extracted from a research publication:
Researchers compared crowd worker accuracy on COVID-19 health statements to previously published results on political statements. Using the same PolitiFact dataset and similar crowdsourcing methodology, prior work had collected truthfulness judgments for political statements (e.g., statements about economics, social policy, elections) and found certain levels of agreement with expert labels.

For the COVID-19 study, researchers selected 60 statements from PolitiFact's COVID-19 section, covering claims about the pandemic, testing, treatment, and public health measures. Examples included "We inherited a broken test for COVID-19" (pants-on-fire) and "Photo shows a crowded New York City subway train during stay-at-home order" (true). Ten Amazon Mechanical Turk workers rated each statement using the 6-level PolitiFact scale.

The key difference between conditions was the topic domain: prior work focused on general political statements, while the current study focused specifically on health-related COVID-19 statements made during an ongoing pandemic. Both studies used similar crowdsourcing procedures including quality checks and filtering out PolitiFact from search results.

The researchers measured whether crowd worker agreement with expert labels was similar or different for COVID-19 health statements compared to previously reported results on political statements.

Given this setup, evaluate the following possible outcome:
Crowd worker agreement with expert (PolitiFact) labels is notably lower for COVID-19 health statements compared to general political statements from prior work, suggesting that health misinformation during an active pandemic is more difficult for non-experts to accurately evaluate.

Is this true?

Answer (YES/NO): NO